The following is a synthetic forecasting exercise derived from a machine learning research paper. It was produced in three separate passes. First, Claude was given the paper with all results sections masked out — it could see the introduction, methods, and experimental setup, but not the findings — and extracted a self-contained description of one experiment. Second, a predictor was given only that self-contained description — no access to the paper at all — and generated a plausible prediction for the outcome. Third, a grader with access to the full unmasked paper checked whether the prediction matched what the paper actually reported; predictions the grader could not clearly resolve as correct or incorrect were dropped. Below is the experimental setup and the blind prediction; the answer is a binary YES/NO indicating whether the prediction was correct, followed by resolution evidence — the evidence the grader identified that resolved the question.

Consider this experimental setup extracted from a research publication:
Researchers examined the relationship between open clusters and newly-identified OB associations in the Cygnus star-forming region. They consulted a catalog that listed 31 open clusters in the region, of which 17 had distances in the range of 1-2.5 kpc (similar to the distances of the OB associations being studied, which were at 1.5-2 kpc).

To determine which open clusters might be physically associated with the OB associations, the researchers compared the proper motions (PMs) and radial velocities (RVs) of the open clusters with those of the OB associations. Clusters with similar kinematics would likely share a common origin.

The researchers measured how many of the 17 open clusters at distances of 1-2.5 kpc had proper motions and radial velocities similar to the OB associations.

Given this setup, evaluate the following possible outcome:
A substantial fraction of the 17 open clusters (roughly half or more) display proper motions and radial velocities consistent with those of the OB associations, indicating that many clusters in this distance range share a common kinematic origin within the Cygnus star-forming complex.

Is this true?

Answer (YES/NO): NO